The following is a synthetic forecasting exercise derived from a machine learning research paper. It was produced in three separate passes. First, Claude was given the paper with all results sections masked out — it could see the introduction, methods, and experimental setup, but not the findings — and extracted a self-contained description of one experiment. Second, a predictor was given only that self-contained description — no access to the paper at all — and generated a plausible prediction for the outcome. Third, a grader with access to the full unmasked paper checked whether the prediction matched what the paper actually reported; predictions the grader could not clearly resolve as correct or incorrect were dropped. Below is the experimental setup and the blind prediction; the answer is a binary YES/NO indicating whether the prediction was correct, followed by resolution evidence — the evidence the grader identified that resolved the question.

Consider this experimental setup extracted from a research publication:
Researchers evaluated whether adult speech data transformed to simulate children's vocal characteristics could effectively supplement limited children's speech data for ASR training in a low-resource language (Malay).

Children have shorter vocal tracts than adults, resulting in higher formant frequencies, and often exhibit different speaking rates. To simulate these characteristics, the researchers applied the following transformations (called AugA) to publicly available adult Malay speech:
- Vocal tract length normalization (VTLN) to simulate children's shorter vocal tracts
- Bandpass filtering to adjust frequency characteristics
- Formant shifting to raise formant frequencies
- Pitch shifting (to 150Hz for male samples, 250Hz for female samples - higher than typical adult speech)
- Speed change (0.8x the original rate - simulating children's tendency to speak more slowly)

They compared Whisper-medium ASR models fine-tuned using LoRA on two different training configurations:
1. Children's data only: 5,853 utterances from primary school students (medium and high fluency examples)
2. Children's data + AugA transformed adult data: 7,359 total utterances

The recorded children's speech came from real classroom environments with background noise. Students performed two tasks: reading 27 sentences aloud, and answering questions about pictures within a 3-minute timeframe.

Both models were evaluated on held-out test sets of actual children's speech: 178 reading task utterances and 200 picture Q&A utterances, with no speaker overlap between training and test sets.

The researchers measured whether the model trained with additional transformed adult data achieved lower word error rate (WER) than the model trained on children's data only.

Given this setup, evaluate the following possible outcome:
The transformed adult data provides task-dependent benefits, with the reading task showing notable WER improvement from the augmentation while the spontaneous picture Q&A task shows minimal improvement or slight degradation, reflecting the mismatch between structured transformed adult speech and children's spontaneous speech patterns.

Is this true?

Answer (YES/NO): NO